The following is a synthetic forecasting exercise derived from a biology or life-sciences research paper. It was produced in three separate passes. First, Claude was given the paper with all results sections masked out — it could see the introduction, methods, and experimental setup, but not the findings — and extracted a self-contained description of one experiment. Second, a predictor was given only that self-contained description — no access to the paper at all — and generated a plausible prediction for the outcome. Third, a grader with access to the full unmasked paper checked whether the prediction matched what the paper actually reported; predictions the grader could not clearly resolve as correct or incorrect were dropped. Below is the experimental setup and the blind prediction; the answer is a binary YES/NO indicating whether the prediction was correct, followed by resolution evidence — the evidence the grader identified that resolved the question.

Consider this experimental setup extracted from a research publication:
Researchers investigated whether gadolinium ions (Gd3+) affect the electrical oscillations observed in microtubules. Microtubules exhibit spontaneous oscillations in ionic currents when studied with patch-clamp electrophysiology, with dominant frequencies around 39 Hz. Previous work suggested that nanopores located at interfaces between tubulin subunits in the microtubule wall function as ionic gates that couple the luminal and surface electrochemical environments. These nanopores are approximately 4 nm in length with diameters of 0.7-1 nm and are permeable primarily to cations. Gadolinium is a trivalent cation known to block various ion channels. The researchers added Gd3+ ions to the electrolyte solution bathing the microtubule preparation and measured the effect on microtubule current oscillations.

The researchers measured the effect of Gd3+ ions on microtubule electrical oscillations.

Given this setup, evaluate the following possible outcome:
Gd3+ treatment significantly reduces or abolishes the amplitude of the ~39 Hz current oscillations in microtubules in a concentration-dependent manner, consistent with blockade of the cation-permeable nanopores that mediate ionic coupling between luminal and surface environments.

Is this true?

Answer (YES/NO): YES